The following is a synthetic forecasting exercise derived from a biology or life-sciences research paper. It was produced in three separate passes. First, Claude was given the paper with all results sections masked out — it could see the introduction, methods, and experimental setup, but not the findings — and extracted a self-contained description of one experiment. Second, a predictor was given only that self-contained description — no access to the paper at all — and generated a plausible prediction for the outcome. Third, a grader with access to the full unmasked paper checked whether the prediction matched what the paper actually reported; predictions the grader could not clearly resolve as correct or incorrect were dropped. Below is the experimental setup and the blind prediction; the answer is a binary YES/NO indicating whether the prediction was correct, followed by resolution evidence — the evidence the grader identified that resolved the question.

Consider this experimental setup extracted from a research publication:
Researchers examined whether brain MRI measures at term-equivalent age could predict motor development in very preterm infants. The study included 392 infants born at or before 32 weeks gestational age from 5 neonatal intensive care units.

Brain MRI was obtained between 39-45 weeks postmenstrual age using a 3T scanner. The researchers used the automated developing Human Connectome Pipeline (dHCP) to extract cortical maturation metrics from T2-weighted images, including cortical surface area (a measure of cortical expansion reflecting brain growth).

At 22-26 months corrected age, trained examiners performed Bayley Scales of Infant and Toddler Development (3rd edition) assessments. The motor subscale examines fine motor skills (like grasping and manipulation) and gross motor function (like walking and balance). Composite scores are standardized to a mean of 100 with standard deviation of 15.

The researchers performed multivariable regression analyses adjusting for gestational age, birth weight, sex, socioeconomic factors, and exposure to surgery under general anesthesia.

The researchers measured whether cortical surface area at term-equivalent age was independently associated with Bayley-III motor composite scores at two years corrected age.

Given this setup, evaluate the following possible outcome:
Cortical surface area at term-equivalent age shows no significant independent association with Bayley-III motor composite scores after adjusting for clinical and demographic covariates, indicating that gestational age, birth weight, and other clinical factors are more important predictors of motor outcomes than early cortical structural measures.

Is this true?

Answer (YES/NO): YES